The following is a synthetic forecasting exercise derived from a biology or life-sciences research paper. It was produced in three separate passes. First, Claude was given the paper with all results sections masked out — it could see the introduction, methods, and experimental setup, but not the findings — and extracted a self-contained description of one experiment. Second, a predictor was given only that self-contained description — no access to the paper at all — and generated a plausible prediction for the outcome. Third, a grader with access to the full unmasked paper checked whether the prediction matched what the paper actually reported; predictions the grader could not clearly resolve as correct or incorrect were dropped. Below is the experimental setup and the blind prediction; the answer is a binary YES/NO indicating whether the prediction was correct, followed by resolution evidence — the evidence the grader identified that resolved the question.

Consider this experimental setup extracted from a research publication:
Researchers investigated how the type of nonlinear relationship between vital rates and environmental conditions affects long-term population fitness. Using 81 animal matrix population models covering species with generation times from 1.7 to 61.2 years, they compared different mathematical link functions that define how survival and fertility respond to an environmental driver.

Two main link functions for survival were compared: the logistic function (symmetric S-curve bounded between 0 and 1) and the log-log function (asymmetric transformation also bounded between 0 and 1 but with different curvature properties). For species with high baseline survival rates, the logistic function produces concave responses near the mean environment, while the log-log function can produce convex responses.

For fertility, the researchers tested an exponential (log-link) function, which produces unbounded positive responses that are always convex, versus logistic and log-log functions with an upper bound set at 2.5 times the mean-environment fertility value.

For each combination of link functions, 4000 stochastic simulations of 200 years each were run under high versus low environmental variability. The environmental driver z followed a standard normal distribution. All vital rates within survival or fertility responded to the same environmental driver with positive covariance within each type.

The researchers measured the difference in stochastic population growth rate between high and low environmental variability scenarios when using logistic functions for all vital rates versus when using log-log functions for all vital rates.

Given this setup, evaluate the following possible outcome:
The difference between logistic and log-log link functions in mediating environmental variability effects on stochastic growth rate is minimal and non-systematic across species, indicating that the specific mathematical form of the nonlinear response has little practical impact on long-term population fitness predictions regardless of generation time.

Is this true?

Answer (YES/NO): NO